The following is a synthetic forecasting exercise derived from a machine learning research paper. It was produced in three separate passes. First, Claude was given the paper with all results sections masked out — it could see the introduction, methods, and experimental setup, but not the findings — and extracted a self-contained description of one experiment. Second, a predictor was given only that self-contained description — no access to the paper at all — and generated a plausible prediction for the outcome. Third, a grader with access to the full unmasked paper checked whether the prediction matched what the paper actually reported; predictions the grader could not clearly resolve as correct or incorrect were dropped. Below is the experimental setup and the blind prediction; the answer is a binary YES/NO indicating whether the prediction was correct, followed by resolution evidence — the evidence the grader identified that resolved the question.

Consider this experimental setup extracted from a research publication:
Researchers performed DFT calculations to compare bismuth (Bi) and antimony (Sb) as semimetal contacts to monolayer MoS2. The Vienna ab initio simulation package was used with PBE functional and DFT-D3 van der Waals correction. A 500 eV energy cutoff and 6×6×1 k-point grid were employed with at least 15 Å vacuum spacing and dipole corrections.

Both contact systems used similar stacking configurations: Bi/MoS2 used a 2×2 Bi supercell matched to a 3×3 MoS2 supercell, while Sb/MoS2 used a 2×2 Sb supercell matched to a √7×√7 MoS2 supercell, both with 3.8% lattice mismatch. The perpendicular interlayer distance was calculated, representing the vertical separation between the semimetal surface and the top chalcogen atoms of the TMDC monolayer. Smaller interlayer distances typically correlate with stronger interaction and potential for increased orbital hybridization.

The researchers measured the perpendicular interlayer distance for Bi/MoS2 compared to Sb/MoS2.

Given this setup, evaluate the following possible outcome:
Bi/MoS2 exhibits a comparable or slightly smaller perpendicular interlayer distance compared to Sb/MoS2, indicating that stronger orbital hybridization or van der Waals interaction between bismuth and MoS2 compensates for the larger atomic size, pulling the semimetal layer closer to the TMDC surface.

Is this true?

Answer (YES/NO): YES